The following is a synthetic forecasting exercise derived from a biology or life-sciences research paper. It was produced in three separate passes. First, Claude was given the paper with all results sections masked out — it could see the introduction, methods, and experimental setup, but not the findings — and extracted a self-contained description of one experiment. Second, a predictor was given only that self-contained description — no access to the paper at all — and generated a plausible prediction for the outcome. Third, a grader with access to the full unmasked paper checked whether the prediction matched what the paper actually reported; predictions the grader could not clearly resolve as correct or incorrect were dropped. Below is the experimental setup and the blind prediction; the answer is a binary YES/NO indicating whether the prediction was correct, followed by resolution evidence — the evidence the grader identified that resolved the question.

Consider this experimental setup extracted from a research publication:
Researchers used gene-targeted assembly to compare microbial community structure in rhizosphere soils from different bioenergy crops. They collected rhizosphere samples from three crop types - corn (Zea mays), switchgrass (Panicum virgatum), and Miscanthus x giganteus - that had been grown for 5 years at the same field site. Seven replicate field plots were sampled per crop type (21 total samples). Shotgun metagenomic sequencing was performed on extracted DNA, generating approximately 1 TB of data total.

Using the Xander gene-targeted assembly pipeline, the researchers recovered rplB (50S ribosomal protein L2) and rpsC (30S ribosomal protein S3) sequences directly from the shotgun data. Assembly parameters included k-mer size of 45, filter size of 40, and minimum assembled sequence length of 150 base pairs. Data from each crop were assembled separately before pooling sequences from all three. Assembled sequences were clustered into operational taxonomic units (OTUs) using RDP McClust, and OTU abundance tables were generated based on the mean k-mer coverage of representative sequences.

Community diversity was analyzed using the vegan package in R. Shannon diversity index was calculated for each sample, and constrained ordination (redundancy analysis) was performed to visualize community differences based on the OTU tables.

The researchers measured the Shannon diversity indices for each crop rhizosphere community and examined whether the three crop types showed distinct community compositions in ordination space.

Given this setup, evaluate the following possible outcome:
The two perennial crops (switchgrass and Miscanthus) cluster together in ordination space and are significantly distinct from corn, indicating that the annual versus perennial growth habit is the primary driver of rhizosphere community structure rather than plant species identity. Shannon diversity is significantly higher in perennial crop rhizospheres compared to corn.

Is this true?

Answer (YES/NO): NO